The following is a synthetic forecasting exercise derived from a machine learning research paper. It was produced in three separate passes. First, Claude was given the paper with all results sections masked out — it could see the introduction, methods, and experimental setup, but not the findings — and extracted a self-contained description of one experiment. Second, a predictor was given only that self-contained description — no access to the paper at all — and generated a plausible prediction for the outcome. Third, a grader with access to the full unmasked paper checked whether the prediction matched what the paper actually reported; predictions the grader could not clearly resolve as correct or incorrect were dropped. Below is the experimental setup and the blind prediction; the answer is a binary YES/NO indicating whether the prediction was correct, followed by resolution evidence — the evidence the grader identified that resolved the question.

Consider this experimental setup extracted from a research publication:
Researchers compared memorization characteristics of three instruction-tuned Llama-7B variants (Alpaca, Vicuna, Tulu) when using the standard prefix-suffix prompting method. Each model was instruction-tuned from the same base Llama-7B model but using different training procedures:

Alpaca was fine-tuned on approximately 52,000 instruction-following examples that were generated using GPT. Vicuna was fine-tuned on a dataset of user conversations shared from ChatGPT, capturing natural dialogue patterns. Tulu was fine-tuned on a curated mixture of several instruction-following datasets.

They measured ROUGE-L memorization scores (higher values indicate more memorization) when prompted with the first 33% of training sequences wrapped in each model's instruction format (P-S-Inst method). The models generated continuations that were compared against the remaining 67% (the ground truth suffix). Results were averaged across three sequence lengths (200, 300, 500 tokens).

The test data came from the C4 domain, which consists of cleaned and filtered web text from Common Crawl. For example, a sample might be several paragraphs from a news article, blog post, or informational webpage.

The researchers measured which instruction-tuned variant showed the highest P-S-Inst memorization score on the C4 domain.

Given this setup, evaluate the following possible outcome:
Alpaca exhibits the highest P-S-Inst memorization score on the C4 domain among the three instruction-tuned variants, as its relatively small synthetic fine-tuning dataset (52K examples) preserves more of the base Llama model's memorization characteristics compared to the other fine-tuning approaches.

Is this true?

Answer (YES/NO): NO